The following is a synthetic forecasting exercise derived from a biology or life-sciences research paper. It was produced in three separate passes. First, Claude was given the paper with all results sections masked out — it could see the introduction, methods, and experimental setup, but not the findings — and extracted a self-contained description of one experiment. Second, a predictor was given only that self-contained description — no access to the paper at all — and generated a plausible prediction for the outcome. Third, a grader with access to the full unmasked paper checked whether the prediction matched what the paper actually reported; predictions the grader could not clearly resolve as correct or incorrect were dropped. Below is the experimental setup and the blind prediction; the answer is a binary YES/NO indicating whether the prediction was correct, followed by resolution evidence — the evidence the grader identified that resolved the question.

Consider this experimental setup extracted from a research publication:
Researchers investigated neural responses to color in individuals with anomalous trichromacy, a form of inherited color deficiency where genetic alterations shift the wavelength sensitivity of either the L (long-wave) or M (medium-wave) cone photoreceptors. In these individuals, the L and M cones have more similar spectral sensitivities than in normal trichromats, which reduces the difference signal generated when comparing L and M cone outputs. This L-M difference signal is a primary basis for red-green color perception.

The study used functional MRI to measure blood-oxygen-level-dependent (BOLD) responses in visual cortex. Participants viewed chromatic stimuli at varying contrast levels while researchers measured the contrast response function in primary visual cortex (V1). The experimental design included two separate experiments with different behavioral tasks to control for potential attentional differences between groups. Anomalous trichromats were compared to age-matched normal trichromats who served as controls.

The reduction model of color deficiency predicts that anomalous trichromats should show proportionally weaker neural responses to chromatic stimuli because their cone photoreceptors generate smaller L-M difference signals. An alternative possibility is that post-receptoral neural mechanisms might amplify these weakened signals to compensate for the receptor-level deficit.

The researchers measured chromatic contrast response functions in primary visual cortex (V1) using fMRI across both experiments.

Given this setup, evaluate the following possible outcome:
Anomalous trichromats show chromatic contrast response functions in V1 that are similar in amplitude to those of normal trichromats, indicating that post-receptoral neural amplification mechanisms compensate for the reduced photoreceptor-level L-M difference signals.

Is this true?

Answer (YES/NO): NO